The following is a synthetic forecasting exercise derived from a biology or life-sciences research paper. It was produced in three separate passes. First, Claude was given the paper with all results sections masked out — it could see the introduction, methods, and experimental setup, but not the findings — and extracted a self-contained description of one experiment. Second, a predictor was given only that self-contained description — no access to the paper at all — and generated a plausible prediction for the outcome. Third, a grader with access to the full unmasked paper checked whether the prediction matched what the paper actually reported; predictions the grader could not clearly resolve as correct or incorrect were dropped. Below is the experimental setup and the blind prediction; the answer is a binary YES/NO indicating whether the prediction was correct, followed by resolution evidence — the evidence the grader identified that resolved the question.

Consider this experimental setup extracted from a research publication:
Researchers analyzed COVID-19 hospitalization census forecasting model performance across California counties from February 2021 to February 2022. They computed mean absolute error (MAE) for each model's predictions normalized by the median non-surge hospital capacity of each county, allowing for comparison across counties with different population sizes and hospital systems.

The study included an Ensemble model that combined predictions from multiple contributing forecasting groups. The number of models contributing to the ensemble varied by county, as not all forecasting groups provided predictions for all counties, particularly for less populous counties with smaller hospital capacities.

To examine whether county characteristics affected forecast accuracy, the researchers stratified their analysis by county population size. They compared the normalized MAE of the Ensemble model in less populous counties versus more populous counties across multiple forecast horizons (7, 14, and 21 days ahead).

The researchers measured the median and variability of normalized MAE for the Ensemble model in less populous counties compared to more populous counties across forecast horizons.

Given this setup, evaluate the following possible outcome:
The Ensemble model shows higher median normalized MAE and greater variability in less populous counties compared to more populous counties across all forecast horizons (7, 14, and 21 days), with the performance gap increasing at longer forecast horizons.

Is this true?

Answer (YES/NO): NO